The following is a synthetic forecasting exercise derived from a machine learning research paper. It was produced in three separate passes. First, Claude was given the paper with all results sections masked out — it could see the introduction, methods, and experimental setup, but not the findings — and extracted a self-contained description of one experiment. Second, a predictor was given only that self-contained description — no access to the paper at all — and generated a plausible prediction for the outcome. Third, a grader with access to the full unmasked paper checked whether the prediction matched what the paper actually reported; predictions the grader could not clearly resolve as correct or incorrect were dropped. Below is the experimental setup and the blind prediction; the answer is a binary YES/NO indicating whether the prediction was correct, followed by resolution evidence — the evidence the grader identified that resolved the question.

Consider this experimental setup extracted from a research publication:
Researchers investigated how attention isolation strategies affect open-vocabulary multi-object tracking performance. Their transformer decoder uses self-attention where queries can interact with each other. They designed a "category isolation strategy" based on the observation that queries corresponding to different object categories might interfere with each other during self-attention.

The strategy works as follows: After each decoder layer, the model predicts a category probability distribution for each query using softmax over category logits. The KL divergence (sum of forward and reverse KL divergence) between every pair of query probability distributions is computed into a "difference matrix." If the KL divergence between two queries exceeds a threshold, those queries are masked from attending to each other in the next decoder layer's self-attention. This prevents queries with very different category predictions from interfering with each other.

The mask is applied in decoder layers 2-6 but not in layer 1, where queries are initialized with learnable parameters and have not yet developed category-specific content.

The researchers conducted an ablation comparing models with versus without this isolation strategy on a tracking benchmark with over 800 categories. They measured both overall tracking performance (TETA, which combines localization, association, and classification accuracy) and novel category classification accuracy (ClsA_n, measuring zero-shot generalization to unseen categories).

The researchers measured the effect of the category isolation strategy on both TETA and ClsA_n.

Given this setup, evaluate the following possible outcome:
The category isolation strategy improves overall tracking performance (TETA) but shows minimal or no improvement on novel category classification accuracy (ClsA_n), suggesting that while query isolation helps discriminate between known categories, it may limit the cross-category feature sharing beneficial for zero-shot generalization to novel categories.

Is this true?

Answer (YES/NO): NO